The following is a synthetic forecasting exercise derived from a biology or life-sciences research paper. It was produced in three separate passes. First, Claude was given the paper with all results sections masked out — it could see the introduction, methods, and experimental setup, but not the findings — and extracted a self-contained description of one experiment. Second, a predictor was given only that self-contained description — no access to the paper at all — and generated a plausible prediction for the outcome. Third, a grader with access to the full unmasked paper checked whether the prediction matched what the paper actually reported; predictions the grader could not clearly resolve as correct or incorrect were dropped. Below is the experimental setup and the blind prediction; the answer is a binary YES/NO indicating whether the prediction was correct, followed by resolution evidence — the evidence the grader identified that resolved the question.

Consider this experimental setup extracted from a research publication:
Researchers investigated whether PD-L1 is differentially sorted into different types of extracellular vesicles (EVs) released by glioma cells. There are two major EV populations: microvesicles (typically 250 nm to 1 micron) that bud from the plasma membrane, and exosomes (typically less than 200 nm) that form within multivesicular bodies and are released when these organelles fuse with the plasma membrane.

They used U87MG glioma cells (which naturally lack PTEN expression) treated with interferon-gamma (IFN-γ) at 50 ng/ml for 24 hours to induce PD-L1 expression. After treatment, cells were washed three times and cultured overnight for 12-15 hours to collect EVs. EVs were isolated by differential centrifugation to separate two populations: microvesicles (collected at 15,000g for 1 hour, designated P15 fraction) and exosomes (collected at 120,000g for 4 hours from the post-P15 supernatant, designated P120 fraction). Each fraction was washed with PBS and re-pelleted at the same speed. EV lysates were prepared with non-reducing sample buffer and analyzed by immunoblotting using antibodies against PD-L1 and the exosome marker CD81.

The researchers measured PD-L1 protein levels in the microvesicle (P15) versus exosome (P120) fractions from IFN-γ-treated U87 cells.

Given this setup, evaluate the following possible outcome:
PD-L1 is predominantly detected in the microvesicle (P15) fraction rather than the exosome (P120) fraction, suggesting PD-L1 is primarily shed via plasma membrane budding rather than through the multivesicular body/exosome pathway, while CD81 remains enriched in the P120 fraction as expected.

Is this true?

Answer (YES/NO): NO